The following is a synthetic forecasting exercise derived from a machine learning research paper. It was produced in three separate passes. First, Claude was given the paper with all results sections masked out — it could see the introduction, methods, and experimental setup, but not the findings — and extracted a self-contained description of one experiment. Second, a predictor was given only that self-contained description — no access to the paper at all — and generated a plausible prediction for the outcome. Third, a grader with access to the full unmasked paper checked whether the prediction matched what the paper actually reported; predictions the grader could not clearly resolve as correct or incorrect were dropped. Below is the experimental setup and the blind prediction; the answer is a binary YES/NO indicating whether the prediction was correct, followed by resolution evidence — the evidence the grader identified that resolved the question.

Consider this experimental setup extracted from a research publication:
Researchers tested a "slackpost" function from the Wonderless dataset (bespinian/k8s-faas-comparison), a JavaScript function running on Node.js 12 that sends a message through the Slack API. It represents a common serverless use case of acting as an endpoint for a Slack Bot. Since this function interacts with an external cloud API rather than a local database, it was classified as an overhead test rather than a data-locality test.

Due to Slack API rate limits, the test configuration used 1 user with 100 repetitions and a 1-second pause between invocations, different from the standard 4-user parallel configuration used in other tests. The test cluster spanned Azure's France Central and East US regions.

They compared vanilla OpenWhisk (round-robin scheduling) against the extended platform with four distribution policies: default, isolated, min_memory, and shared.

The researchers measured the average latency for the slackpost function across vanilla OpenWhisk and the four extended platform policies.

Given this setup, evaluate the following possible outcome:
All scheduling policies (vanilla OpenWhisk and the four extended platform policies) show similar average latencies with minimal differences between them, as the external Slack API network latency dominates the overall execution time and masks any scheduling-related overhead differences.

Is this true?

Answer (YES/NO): NO